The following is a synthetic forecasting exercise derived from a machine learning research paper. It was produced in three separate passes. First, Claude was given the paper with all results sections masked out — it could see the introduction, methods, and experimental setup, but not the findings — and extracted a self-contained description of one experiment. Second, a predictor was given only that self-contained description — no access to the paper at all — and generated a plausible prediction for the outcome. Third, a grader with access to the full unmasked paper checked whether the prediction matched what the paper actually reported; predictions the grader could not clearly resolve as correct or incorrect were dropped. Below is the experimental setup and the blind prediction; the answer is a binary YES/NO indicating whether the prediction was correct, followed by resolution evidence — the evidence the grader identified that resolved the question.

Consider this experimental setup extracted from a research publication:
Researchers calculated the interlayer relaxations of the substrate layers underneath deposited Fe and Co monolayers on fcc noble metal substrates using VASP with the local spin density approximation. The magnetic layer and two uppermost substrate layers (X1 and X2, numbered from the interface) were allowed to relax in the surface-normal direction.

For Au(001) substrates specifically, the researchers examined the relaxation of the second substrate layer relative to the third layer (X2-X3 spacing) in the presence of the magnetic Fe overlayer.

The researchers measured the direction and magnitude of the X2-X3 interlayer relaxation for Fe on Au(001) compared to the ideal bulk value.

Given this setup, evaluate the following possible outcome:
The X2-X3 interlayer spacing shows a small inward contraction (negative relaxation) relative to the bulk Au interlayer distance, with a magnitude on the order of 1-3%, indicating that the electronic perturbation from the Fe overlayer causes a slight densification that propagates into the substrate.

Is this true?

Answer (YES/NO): YES